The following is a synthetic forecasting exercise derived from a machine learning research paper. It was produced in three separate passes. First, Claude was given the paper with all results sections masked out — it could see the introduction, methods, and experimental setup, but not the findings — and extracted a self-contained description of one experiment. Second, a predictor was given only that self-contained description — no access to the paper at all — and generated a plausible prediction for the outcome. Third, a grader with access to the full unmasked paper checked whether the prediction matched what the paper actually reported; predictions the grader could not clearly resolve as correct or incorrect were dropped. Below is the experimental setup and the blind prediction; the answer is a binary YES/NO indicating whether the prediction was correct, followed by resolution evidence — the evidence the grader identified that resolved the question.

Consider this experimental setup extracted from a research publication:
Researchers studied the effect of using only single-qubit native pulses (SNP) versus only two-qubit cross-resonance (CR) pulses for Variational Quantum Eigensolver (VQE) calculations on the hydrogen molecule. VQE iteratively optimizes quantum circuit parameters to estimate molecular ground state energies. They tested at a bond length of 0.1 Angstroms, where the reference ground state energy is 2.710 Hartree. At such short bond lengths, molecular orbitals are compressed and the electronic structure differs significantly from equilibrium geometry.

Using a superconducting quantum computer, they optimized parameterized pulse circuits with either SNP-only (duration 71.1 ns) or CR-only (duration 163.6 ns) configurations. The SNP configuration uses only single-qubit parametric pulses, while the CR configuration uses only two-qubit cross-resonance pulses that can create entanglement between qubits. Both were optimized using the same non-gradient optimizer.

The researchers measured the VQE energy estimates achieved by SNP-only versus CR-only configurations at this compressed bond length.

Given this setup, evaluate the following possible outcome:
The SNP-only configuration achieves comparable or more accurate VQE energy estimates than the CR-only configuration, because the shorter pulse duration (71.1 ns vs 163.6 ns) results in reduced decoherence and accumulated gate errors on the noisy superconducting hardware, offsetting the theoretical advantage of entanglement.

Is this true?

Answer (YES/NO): NO